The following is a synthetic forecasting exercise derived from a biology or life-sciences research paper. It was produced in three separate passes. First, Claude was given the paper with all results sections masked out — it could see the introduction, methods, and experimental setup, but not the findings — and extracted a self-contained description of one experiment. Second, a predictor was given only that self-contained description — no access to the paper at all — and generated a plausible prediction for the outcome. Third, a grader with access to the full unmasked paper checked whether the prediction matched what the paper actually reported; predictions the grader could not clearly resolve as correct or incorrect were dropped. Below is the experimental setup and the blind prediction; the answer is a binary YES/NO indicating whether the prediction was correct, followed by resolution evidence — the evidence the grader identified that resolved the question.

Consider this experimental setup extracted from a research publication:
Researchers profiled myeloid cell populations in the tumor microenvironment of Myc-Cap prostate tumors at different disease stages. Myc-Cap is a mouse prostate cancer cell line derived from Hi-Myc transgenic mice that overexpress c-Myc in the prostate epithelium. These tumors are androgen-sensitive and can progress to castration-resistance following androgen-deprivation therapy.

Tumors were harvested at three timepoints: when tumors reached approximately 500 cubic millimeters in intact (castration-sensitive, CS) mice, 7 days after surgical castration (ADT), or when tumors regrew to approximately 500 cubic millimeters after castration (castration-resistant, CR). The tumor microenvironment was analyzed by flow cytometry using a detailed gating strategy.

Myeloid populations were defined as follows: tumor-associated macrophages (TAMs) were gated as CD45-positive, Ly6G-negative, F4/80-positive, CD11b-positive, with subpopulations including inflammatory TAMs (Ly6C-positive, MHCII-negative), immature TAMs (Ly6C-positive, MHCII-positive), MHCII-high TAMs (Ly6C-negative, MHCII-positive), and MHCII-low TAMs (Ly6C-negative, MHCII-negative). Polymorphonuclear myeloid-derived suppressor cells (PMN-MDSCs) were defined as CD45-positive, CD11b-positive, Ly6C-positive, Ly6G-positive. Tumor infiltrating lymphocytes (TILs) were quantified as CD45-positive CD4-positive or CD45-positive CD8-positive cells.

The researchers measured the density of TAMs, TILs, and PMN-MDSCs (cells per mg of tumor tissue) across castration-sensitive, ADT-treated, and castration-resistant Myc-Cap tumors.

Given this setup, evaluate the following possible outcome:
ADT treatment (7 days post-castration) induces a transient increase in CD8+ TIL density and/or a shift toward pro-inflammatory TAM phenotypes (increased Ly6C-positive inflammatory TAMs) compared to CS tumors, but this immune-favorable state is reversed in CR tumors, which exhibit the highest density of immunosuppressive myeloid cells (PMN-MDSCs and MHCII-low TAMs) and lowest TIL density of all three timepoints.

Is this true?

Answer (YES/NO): NO